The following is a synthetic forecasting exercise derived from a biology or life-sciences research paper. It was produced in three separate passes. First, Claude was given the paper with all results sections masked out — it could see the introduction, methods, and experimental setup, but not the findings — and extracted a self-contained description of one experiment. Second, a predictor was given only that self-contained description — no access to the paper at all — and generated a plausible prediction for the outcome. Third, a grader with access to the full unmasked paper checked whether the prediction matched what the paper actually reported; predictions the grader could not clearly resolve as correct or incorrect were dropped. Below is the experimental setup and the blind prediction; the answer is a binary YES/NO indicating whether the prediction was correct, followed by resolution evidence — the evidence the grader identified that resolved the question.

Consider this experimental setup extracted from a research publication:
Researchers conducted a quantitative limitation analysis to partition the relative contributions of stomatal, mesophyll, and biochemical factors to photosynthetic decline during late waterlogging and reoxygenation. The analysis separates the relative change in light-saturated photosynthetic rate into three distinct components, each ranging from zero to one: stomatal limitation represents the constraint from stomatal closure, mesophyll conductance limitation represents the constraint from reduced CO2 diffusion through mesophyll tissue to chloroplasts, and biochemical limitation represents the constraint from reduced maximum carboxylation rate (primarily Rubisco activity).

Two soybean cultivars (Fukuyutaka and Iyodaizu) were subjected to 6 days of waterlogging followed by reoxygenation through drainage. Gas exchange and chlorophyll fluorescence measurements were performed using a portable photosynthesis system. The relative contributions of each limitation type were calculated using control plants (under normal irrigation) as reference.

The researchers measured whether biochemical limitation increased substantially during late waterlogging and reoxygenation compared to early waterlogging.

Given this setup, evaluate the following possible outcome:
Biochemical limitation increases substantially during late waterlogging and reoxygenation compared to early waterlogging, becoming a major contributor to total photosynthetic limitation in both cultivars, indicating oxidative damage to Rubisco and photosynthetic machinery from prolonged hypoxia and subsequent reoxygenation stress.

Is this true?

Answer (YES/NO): NO